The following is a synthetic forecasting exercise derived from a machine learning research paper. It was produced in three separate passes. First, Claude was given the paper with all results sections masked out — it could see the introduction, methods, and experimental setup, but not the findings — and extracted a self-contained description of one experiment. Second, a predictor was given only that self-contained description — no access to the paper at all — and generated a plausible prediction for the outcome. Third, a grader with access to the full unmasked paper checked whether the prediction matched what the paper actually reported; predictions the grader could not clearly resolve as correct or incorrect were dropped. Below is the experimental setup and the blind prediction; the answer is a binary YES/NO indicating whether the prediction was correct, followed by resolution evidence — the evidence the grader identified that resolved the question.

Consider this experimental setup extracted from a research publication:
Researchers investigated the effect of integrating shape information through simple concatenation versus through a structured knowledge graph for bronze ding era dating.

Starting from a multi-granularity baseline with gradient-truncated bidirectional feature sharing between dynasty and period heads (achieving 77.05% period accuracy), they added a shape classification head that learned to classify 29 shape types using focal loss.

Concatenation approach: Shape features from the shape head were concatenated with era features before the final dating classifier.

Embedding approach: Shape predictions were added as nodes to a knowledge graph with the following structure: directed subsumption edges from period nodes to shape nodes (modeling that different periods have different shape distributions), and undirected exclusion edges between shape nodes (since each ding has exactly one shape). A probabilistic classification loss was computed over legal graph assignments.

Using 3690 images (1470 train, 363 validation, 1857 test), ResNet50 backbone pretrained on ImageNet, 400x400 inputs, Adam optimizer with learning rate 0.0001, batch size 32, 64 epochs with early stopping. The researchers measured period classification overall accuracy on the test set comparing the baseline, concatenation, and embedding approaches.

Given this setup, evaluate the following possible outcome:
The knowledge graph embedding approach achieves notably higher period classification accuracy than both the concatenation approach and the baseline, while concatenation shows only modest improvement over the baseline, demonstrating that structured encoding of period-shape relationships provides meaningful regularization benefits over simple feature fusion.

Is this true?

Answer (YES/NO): NO